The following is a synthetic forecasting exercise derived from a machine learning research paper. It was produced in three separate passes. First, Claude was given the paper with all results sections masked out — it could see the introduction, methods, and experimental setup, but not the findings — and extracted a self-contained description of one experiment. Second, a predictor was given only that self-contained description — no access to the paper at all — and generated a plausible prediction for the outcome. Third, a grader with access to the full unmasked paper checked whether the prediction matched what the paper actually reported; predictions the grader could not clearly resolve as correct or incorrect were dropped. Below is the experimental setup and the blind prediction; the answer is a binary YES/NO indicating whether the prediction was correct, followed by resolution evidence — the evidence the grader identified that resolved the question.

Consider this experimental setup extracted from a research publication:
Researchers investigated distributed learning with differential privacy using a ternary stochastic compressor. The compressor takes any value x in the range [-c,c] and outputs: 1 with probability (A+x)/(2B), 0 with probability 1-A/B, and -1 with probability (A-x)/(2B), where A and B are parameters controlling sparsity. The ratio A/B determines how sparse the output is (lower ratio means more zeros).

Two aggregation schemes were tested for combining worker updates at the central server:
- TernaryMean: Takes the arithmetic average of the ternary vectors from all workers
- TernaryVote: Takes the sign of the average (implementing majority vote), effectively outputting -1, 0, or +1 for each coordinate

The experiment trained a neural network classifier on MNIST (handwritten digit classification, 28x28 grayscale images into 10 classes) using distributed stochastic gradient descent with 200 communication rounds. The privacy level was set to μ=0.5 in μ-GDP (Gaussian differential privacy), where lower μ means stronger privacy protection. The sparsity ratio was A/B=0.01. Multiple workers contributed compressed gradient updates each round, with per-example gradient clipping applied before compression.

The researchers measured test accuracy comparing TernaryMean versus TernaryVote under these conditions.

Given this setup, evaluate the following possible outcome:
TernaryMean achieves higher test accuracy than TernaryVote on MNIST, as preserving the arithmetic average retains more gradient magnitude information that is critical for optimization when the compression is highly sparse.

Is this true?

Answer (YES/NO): NO